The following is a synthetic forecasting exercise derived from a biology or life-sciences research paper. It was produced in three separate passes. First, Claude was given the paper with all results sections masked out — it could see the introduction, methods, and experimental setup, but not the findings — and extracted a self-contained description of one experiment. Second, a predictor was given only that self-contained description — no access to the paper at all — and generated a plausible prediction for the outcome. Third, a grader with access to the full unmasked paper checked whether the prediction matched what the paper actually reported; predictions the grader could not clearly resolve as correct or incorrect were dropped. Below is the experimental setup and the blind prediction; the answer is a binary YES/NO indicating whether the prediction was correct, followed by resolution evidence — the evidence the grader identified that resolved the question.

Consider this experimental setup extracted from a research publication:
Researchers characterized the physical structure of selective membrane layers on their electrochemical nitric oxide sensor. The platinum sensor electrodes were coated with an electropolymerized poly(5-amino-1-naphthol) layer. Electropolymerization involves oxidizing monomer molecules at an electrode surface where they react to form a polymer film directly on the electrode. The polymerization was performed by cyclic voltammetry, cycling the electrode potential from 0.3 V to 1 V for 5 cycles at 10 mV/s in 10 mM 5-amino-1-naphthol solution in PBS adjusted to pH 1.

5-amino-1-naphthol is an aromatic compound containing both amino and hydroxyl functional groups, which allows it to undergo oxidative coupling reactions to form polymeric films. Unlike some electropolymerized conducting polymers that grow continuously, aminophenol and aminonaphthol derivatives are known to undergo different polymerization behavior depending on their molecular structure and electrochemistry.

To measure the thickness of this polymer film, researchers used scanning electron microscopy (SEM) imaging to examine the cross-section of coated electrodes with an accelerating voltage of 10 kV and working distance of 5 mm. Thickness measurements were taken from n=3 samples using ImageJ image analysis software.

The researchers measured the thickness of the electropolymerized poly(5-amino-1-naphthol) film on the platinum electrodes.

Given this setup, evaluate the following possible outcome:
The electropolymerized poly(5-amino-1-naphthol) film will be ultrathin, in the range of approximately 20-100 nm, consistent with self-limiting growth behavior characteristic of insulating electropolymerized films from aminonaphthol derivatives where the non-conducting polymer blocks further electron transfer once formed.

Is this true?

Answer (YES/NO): NO